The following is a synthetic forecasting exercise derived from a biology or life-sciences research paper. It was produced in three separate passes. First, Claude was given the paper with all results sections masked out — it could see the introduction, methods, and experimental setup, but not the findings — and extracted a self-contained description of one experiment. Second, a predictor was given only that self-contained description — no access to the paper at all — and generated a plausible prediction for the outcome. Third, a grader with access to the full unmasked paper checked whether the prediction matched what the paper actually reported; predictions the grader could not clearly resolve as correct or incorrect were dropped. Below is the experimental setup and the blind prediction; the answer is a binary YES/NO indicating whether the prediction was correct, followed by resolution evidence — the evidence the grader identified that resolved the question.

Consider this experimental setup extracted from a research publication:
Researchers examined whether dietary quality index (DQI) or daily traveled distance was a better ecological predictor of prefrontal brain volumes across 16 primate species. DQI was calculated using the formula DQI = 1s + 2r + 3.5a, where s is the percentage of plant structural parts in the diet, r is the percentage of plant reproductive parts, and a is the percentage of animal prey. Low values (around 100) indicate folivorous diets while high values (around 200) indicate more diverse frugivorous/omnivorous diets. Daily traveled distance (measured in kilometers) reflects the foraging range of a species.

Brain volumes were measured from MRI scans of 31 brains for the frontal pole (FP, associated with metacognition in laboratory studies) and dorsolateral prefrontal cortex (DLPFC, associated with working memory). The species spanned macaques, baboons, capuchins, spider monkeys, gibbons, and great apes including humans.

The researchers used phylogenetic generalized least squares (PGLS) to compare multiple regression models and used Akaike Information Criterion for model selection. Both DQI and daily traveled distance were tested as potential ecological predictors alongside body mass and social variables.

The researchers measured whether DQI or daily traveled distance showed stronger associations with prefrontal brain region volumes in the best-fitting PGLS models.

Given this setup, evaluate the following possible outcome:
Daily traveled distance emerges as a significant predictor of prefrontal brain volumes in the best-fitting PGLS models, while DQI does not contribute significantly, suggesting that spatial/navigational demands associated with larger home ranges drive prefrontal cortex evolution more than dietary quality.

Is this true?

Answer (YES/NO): YES